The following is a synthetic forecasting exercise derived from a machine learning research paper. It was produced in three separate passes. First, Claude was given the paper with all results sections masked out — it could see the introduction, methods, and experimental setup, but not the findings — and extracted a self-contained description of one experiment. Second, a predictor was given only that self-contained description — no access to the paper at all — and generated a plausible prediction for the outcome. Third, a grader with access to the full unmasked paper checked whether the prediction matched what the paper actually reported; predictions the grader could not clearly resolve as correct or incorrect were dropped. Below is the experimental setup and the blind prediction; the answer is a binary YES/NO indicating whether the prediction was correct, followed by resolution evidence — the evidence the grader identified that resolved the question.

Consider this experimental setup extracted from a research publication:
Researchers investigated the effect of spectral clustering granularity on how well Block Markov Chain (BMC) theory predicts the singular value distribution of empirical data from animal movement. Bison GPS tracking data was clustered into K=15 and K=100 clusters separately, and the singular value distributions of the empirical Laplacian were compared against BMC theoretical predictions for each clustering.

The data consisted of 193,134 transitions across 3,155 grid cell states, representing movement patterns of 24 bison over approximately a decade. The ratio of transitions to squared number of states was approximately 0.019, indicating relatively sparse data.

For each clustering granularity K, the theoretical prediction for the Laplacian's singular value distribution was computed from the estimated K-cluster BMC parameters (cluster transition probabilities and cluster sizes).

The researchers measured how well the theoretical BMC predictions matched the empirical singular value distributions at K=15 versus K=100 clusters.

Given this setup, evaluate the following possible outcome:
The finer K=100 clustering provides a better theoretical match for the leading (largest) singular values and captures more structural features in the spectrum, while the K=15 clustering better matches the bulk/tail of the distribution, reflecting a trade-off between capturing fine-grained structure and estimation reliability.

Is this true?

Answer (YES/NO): NO